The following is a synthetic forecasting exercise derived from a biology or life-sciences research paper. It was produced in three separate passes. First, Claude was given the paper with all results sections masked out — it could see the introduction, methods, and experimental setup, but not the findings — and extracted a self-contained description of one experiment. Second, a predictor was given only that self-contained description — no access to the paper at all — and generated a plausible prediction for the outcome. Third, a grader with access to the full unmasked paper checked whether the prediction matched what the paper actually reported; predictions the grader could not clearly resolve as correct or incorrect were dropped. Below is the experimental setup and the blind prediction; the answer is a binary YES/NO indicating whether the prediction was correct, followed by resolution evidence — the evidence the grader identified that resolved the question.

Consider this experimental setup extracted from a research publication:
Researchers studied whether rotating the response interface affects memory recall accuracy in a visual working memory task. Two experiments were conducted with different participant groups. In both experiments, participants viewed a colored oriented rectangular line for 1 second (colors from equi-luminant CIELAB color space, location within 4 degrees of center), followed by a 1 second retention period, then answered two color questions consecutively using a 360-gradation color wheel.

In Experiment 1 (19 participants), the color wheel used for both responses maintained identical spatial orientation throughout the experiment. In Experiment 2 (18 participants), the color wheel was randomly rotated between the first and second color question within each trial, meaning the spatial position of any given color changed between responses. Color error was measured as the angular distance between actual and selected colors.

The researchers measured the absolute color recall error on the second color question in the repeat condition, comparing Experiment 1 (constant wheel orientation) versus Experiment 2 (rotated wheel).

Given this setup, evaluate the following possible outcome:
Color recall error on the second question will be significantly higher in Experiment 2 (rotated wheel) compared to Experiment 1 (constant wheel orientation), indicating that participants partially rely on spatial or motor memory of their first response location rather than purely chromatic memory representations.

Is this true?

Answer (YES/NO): YES